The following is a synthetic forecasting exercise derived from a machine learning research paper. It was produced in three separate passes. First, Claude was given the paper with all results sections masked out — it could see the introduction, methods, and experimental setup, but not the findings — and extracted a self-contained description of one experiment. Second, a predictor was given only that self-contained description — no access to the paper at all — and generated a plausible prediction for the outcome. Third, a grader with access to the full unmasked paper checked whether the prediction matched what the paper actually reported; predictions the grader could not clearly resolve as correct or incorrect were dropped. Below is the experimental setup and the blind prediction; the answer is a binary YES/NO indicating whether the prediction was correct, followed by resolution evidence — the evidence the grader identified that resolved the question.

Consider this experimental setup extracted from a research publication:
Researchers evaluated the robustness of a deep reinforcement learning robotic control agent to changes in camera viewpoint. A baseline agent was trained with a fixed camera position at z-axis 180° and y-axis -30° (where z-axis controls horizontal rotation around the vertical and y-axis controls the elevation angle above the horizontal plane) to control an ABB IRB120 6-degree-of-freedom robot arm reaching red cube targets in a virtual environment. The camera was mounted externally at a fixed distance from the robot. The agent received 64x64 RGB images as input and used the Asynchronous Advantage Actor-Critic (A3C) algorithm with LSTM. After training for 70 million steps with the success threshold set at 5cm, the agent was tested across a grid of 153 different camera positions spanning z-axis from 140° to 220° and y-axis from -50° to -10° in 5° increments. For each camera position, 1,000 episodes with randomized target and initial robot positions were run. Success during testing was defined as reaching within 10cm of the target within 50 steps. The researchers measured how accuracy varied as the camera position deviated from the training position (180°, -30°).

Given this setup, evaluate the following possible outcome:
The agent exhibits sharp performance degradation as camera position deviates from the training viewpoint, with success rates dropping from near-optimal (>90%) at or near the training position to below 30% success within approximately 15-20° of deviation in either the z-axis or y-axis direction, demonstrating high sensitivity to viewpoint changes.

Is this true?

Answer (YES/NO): NO